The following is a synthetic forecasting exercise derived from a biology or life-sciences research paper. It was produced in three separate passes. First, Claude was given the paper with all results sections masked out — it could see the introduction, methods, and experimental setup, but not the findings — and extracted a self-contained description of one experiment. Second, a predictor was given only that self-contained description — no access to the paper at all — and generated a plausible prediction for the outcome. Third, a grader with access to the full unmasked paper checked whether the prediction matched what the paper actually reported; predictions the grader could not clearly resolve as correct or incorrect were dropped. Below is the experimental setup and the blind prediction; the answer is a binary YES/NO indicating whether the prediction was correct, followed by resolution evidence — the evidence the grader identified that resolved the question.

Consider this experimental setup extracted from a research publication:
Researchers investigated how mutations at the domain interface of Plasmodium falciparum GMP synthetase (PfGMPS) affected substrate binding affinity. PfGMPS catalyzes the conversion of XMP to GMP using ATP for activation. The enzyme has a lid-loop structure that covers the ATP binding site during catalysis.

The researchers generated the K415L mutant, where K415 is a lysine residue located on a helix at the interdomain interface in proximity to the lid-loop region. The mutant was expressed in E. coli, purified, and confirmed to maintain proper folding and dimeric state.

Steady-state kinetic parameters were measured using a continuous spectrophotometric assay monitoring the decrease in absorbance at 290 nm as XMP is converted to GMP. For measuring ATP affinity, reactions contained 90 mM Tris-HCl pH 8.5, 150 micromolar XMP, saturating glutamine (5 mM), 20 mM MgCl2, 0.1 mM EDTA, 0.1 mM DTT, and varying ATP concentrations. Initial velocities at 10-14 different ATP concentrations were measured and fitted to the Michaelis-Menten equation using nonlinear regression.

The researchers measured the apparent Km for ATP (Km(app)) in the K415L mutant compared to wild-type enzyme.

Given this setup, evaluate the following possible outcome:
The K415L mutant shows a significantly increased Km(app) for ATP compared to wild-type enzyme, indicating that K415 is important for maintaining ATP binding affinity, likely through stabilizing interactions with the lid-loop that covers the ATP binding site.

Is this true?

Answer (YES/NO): YES